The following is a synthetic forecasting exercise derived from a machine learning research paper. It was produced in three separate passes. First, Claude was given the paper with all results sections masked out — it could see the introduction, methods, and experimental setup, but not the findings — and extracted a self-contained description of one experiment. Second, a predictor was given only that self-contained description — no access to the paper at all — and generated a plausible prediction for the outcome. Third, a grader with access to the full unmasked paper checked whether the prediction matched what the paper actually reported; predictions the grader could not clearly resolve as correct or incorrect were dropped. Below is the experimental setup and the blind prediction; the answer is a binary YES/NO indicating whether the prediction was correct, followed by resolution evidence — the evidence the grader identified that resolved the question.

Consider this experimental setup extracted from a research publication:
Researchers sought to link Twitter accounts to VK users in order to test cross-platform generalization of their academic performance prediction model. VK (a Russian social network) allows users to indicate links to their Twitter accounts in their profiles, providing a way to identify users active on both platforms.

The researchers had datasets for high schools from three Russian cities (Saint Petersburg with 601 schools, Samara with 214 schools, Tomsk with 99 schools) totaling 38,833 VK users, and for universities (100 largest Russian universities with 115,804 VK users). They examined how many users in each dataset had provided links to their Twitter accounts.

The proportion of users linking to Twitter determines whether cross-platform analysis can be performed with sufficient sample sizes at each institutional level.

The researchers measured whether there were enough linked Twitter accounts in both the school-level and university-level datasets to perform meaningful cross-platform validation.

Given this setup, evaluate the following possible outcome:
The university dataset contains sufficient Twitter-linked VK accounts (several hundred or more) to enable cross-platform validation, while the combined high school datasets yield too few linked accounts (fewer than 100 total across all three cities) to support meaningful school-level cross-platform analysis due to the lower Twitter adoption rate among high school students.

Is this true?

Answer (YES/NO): NO